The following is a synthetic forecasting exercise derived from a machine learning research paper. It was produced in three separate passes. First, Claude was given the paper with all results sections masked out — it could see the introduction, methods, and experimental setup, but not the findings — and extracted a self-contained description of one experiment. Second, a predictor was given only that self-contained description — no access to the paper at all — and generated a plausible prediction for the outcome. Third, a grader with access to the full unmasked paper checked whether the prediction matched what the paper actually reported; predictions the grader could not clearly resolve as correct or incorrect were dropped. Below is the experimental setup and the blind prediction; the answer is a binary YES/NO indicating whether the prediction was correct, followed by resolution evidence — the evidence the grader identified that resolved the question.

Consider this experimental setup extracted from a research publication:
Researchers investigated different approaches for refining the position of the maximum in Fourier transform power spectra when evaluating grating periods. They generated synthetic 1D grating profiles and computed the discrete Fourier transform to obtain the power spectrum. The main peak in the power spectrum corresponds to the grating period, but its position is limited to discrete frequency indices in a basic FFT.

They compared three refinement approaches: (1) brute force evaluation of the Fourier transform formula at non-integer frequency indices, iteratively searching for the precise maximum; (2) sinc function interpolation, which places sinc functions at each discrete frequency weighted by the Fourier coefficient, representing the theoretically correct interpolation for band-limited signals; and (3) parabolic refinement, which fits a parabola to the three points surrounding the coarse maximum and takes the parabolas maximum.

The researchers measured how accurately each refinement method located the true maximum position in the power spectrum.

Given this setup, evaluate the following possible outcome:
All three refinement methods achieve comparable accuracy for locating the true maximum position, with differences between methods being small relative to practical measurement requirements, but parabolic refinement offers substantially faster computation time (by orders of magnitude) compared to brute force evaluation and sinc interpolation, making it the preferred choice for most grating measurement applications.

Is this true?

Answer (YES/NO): NO